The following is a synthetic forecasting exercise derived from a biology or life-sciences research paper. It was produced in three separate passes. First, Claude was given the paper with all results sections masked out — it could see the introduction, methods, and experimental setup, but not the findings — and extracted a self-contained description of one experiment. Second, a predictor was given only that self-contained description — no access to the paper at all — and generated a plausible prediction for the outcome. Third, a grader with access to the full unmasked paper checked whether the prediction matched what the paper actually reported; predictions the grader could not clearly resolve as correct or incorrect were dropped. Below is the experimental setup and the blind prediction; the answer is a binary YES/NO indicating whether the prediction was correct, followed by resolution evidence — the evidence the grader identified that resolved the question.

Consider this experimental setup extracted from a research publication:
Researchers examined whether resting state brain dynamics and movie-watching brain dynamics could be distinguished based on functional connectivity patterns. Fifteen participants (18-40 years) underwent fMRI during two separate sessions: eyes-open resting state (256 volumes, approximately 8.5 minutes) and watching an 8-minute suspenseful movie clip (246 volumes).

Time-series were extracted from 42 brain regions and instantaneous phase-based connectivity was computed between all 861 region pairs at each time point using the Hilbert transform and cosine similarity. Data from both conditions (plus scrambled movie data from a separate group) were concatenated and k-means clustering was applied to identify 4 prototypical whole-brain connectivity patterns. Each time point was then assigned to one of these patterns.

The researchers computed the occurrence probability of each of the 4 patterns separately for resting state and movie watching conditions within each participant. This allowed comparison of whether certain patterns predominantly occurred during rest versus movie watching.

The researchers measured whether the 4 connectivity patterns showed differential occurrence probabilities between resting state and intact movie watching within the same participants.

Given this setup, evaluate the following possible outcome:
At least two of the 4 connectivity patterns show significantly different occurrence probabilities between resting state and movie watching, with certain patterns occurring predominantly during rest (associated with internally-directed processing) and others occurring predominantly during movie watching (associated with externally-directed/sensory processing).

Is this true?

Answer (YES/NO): YES